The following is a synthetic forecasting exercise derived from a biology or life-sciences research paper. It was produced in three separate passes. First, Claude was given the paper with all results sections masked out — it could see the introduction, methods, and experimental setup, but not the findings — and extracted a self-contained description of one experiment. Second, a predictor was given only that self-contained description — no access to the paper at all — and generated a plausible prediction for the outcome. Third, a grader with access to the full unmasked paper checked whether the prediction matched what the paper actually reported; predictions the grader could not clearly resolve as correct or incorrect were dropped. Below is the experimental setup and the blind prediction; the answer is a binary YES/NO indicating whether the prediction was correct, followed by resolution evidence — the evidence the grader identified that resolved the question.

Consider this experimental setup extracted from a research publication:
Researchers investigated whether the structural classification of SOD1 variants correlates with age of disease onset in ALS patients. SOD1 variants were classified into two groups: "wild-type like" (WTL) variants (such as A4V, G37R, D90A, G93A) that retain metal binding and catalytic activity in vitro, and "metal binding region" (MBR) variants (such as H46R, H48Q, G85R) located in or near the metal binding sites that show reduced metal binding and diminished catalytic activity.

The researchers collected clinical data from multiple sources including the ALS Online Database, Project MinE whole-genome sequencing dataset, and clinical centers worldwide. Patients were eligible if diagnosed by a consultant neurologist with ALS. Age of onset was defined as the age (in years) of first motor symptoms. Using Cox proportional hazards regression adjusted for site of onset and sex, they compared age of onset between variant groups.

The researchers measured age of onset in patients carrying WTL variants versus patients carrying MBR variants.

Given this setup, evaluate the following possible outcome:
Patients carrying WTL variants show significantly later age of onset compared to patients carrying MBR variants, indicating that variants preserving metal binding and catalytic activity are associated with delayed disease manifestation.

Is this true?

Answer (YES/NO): NO